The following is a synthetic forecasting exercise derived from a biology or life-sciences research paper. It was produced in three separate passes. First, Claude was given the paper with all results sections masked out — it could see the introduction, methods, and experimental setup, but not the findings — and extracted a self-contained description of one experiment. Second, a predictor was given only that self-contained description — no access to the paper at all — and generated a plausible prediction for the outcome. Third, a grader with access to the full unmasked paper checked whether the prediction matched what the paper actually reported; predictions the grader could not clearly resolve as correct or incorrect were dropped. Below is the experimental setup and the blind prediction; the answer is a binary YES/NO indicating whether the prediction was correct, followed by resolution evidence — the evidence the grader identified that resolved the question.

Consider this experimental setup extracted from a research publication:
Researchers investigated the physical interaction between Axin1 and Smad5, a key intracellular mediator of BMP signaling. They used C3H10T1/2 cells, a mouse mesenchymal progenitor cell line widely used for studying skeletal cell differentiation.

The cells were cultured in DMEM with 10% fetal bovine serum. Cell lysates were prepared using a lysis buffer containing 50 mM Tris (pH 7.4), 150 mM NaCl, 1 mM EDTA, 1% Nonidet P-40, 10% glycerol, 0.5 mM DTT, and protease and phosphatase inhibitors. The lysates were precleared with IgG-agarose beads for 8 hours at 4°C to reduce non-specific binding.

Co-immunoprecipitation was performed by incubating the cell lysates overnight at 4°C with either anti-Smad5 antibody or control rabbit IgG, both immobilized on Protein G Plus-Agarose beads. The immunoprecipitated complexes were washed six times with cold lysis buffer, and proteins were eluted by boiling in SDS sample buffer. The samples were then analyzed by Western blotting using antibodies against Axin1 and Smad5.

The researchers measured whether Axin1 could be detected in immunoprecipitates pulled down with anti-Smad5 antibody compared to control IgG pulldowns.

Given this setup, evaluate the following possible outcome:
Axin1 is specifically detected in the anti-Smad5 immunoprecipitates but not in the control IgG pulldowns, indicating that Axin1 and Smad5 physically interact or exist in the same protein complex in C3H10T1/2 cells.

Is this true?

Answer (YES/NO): YES